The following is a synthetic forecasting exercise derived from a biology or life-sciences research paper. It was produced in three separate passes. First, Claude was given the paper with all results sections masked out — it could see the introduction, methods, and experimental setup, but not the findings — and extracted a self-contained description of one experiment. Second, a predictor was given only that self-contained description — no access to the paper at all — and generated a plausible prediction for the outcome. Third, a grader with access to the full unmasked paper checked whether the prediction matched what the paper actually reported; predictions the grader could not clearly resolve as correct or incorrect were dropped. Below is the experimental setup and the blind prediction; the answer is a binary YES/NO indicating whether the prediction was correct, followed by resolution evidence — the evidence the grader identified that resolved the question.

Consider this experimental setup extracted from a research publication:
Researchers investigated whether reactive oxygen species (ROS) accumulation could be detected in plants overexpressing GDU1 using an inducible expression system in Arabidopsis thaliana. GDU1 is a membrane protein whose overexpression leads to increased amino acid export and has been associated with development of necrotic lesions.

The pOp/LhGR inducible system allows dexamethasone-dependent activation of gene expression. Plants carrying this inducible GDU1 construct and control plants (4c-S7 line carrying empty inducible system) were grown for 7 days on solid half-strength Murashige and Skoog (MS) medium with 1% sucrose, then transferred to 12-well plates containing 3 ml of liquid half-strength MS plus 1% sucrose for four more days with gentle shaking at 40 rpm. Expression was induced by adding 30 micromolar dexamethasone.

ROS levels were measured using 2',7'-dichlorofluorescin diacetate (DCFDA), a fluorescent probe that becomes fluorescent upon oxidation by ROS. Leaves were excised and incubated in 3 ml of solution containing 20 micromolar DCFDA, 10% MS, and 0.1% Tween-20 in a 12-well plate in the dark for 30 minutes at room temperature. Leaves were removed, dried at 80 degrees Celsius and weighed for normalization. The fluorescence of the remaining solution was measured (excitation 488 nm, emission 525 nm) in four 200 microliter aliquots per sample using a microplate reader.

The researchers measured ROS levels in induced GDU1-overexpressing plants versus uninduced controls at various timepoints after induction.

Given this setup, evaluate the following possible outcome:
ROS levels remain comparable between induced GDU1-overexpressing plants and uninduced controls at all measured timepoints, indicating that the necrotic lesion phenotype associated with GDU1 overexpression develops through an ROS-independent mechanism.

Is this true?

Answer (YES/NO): NO